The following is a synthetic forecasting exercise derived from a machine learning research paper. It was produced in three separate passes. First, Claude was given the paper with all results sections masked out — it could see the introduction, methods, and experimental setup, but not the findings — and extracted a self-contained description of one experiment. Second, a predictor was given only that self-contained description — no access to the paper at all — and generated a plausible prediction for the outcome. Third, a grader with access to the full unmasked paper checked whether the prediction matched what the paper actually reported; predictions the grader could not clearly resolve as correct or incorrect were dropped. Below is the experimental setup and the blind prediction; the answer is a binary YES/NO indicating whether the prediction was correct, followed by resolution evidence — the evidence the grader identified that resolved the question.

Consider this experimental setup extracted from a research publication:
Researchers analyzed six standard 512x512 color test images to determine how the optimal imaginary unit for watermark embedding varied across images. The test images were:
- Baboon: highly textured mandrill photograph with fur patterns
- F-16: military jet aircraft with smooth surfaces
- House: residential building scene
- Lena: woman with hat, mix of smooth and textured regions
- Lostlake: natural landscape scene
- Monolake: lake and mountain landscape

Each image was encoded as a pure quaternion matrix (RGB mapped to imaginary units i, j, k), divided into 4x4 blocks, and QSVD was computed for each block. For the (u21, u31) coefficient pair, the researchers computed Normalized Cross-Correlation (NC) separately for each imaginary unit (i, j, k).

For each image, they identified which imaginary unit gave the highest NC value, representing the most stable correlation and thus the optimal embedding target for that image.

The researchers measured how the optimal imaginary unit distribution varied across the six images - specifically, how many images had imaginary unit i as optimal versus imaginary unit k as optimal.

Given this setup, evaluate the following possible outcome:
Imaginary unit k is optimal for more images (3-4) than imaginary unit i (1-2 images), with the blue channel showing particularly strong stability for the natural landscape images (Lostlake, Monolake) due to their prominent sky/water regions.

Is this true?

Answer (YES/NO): YES